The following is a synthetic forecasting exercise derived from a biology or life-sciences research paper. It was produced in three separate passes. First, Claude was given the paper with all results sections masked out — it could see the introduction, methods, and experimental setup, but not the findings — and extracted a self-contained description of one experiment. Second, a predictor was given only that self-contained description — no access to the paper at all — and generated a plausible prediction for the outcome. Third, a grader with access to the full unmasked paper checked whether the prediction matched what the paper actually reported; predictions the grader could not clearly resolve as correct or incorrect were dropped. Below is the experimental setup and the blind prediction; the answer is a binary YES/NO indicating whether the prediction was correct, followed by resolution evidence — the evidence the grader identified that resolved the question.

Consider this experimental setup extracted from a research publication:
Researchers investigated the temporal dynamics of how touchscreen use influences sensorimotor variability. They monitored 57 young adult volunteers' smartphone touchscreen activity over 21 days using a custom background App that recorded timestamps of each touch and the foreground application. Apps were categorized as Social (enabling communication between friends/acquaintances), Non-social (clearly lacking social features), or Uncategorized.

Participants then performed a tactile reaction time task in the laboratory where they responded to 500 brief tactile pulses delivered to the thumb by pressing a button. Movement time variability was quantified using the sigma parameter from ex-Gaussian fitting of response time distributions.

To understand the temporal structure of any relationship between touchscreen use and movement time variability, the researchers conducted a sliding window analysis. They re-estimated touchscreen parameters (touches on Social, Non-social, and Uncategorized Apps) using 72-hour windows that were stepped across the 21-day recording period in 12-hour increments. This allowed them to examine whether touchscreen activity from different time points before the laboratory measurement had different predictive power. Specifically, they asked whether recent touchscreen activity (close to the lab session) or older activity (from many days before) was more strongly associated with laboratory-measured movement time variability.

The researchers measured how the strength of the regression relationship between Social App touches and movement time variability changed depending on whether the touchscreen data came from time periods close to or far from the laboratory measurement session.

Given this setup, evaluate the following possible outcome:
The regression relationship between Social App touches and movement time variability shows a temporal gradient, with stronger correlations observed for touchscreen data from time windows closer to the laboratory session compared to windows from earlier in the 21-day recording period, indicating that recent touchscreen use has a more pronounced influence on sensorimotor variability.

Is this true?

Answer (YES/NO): NO